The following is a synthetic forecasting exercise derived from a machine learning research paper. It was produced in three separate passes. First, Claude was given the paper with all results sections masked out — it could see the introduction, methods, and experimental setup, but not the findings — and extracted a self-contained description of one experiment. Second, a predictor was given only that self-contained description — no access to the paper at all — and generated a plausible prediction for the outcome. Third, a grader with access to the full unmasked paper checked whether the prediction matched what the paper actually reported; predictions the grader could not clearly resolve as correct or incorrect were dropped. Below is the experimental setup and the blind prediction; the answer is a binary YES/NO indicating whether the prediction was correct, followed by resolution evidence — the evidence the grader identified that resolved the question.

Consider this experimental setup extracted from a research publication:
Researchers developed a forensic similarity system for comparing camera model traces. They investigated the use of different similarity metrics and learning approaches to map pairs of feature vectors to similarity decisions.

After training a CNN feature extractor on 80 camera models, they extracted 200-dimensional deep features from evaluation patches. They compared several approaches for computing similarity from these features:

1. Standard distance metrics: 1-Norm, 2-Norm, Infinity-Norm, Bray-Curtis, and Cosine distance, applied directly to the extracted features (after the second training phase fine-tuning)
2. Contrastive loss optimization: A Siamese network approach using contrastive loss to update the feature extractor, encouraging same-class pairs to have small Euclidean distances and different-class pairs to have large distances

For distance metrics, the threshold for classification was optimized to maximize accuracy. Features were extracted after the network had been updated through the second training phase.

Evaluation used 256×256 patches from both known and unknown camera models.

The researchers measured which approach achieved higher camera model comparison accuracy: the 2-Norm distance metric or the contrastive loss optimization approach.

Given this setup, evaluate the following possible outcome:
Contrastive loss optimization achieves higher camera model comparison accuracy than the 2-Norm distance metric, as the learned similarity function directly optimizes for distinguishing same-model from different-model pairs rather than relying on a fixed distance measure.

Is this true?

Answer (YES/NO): NO